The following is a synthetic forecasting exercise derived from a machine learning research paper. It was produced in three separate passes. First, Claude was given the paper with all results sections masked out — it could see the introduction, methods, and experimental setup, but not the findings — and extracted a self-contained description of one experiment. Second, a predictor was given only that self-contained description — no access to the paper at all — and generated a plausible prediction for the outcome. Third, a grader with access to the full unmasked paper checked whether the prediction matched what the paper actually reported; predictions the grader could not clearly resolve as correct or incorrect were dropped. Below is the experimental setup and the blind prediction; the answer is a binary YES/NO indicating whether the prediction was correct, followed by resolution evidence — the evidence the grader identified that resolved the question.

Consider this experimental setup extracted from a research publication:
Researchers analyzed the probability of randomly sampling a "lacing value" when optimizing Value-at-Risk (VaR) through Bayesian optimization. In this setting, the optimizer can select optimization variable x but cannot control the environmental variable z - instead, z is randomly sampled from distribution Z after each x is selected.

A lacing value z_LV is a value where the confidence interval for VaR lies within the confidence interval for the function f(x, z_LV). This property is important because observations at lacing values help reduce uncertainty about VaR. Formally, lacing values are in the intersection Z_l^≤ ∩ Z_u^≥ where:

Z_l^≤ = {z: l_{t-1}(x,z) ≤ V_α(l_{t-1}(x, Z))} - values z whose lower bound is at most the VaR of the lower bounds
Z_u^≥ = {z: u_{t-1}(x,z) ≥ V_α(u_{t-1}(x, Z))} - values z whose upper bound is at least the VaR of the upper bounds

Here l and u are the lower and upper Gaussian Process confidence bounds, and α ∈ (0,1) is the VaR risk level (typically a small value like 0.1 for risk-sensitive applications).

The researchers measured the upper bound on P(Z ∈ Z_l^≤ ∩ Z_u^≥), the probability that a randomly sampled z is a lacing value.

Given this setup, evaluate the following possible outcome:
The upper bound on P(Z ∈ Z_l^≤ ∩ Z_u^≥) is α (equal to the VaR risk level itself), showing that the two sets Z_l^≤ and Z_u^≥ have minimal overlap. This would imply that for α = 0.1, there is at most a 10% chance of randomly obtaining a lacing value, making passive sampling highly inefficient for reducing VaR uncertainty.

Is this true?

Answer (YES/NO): YES